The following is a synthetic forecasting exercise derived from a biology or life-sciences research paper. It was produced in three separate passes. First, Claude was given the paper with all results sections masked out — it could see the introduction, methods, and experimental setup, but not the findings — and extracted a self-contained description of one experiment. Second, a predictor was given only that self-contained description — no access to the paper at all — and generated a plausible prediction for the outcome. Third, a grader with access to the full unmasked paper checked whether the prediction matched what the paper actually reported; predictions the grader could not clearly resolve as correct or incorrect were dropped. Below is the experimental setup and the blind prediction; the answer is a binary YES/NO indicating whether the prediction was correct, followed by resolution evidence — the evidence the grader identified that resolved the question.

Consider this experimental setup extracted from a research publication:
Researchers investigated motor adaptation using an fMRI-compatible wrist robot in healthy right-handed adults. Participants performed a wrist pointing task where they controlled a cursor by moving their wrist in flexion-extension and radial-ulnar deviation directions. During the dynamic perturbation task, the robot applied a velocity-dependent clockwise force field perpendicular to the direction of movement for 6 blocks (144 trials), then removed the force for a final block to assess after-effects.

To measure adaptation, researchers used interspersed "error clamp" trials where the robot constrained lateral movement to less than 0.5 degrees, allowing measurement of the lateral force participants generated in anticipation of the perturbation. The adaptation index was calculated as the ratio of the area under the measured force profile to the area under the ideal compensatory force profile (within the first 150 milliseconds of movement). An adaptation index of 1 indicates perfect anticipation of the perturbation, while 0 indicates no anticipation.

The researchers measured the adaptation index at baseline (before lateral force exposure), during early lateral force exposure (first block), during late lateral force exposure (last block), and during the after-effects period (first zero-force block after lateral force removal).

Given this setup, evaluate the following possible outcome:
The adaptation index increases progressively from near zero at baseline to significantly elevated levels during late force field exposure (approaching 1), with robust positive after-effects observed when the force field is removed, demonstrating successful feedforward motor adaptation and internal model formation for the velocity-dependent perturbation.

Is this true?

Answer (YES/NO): NO